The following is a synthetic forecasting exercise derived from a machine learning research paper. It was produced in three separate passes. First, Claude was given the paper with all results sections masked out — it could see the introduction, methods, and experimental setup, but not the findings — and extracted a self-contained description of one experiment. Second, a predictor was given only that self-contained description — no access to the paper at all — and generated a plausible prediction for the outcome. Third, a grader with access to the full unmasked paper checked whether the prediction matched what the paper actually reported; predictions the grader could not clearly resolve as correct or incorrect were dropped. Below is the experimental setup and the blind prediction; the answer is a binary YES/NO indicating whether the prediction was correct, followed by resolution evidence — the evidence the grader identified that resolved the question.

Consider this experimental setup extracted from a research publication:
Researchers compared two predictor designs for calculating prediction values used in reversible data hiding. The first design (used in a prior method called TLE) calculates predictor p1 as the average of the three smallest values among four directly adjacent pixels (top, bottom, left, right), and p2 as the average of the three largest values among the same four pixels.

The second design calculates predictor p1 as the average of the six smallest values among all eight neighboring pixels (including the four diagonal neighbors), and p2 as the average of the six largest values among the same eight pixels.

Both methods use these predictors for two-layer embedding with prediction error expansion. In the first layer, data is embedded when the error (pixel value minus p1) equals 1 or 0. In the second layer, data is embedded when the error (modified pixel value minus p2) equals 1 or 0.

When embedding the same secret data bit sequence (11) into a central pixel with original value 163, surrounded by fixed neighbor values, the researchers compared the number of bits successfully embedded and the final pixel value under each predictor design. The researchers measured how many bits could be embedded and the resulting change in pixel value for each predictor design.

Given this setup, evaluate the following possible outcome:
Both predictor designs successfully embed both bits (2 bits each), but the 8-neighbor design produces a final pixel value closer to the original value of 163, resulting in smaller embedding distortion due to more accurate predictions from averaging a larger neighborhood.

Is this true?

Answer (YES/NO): NO